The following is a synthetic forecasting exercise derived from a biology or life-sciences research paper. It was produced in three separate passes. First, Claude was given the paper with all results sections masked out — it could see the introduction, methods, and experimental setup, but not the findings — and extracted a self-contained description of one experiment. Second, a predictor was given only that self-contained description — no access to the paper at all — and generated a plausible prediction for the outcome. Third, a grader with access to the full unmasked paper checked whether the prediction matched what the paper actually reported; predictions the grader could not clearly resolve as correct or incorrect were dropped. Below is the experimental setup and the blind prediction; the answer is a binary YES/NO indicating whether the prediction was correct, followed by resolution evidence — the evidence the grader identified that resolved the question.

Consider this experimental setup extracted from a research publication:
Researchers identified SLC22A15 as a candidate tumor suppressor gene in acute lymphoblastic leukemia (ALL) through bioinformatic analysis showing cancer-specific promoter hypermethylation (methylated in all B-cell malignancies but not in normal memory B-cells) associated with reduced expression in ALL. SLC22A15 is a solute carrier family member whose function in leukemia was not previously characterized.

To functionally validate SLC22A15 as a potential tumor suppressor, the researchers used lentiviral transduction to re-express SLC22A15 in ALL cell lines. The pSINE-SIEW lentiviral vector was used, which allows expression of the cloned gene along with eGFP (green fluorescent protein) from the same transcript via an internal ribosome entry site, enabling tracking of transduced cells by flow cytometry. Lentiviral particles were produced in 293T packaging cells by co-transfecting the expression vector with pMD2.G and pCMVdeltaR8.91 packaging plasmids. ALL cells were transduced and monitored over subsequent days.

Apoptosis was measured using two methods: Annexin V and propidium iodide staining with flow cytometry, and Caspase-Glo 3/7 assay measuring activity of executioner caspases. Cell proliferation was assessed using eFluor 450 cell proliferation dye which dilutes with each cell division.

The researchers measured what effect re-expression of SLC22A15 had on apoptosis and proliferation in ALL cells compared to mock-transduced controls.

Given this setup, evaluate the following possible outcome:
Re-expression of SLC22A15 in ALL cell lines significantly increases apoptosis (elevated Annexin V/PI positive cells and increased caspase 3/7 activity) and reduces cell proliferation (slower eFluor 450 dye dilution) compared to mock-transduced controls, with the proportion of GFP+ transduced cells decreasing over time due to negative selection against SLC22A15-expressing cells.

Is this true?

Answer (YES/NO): NO